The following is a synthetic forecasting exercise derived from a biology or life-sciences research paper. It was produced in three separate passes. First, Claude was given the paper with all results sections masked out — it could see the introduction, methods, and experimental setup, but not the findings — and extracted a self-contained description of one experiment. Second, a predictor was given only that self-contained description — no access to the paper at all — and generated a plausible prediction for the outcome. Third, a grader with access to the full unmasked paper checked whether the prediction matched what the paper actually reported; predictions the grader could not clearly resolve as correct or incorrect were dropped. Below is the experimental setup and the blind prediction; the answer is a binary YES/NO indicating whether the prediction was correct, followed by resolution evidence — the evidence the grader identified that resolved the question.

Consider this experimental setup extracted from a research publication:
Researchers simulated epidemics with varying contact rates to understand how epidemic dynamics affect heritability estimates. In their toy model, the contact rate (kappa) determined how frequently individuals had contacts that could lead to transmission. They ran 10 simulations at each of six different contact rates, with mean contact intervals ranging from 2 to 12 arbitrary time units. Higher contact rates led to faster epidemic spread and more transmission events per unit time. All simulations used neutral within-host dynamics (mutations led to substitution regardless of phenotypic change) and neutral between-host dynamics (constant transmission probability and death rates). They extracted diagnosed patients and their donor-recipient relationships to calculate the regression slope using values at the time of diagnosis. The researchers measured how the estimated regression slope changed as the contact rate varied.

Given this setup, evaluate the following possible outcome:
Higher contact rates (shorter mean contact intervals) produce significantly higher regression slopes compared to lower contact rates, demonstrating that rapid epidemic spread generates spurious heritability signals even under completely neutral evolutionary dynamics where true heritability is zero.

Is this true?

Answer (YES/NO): NO